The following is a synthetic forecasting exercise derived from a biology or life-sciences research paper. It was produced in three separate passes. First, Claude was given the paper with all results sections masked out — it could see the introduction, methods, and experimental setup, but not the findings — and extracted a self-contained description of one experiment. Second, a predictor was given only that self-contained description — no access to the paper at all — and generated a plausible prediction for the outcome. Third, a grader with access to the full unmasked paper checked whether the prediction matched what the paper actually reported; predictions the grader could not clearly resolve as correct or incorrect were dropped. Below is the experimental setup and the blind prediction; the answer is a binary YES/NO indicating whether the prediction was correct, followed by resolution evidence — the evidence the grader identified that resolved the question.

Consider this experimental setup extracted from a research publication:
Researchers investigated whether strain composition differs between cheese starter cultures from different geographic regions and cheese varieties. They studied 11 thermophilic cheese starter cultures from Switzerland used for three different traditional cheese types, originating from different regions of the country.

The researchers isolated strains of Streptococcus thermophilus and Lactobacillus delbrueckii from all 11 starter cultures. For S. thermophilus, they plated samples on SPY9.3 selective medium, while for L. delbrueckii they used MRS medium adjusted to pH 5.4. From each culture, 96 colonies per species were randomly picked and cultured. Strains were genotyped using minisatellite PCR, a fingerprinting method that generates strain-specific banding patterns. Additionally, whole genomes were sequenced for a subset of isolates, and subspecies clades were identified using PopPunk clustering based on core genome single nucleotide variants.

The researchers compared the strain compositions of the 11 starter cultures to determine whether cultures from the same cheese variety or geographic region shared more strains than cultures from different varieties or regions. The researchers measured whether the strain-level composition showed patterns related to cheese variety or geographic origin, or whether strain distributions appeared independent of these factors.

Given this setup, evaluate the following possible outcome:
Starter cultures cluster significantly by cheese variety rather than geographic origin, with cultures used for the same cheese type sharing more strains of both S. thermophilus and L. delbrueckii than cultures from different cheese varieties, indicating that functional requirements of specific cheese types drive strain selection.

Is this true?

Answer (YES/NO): NO